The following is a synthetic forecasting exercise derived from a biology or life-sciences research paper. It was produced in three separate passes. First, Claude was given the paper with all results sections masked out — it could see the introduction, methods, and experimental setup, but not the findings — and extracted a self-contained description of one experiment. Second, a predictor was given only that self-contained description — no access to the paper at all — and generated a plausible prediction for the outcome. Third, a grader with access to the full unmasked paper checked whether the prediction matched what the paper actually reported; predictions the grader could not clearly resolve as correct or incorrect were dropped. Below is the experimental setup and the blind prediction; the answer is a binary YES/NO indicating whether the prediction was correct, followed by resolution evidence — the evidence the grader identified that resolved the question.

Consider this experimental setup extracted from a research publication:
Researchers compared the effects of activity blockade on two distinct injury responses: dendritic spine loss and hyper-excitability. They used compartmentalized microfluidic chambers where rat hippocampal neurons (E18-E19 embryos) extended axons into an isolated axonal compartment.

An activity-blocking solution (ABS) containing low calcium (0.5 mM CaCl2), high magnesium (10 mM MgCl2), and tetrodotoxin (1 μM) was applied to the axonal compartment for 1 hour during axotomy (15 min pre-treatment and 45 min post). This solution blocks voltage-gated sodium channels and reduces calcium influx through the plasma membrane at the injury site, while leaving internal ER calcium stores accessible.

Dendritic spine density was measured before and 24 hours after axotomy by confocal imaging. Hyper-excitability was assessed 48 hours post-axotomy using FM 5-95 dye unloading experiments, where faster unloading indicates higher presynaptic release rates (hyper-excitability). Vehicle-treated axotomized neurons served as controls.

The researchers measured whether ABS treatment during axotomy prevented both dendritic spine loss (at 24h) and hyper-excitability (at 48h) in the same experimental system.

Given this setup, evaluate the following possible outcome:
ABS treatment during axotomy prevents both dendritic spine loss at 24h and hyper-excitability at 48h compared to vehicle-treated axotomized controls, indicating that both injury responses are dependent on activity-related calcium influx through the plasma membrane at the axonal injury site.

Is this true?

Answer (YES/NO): NO